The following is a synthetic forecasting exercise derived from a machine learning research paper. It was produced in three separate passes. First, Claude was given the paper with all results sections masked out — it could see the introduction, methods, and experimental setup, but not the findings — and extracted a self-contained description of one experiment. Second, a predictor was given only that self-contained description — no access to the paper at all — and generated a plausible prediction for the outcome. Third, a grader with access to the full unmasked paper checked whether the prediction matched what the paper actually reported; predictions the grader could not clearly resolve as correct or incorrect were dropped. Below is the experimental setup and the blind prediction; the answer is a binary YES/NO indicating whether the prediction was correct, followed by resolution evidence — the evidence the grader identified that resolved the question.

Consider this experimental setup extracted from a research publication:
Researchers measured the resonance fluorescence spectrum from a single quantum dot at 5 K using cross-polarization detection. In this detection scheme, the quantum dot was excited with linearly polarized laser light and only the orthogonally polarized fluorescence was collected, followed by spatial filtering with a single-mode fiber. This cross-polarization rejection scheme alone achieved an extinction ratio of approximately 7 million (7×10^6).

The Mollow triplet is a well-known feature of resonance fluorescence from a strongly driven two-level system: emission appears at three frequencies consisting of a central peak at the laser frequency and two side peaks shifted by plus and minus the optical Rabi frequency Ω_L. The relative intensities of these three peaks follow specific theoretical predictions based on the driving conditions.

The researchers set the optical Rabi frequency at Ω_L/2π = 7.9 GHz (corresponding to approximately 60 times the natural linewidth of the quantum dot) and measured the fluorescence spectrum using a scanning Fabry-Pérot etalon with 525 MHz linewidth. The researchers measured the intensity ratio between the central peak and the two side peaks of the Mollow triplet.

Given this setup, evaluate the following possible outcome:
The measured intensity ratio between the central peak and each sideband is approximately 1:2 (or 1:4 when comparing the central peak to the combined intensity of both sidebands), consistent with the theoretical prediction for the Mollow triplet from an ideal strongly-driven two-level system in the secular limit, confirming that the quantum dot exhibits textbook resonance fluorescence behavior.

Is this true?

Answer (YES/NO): NO